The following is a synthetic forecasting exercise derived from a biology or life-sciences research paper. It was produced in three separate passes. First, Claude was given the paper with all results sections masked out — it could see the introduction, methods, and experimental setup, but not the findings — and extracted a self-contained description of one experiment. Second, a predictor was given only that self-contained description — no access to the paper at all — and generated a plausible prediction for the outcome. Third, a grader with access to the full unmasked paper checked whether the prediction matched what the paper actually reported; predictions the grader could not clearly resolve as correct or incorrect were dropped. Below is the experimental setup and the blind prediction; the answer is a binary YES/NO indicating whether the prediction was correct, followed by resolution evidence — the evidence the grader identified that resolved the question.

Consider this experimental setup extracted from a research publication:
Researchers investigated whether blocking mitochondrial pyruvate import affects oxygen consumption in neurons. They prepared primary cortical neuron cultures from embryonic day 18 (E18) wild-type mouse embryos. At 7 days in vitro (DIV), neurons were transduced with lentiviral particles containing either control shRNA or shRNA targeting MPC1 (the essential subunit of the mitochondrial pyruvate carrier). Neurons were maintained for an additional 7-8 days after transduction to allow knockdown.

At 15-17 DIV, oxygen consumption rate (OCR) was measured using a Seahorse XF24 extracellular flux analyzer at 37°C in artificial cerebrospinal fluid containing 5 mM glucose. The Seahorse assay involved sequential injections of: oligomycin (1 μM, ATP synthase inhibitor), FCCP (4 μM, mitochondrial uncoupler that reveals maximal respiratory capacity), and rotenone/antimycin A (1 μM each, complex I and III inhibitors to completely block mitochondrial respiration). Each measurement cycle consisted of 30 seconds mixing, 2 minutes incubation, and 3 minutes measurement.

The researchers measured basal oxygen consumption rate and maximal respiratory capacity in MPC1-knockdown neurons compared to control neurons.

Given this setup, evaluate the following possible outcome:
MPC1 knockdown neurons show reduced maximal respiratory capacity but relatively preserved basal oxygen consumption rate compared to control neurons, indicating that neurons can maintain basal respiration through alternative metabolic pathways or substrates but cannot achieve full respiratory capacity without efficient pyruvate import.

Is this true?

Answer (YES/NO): NO